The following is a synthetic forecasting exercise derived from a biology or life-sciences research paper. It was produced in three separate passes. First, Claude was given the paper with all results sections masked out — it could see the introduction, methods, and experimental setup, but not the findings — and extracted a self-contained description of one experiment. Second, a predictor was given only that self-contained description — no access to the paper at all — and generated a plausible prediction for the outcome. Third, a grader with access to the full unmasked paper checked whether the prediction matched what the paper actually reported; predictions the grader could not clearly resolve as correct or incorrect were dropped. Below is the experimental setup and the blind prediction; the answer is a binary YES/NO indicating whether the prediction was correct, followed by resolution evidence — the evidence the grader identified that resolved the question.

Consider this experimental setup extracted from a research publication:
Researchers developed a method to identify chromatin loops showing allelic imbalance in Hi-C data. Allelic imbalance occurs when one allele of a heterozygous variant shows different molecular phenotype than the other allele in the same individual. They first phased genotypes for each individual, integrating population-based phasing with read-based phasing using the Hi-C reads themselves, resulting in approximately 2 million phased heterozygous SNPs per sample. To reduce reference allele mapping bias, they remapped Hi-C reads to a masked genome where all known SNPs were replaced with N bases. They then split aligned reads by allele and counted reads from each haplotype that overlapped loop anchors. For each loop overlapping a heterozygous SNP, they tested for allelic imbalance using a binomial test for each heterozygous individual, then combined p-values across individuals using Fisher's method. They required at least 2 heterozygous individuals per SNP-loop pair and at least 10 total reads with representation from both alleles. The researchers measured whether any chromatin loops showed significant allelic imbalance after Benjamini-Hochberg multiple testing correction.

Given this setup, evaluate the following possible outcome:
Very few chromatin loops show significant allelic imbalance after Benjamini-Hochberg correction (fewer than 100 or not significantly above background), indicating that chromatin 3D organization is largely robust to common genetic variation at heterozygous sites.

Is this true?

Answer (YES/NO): NO